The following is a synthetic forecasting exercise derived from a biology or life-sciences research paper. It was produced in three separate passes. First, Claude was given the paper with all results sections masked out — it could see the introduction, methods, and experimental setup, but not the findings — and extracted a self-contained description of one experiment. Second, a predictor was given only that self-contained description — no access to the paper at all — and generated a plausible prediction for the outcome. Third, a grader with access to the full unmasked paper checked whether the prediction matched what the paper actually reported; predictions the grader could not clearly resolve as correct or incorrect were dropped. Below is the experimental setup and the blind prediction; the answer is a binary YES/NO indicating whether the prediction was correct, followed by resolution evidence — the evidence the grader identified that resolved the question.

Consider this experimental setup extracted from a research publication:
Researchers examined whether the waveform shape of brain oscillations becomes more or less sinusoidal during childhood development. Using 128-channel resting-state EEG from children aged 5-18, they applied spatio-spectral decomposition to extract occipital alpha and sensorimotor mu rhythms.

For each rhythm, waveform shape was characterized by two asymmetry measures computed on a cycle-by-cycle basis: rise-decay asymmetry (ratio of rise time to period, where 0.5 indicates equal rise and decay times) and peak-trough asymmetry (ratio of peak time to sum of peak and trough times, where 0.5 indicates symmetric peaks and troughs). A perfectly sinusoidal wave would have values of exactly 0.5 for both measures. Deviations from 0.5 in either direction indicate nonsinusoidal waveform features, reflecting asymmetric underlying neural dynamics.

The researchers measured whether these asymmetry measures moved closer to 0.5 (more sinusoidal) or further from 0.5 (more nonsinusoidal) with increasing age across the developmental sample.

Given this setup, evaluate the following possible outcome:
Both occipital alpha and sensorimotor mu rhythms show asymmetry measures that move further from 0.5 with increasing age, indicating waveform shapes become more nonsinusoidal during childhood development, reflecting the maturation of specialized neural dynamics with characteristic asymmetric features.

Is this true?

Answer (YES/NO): YES